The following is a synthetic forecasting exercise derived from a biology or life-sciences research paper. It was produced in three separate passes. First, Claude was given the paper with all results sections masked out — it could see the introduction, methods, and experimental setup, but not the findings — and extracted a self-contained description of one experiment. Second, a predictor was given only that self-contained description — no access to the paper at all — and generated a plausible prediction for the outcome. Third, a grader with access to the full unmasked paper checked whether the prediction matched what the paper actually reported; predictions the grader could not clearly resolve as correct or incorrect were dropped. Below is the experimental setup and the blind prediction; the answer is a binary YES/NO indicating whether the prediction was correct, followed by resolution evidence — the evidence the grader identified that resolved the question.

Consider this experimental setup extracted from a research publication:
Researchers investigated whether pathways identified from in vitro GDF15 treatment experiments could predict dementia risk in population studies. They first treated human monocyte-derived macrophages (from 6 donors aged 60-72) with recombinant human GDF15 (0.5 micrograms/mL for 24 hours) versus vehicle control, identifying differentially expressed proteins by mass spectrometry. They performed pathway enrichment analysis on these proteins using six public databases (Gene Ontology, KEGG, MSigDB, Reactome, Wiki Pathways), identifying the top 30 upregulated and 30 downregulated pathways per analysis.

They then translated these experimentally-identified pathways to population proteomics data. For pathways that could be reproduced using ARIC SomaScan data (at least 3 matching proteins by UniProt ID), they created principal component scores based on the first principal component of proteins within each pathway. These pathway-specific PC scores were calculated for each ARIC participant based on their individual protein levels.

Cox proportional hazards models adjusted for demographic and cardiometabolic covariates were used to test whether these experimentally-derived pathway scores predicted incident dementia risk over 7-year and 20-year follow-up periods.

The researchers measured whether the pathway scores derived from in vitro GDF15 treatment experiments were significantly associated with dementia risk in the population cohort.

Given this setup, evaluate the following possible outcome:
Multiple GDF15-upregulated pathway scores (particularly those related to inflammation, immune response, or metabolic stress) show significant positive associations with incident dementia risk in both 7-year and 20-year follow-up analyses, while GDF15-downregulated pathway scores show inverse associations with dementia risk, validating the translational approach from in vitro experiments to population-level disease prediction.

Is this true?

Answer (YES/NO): NO